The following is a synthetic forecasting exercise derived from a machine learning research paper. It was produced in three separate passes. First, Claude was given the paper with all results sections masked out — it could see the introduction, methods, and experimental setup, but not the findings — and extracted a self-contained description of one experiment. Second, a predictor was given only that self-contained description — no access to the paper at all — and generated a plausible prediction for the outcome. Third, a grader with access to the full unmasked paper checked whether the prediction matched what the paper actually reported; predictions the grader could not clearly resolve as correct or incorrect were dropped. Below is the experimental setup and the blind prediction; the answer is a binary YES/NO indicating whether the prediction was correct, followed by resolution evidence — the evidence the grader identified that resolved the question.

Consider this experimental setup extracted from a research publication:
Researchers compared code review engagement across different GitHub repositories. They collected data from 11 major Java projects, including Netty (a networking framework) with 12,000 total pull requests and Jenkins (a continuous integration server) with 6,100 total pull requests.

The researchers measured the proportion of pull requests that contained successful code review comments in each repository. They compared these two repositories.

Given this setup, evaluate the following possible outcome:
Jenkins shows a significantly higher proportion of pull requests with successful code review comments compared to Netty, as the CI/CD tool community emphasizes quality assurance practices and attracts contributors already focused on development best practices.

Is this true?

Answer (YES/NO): YES